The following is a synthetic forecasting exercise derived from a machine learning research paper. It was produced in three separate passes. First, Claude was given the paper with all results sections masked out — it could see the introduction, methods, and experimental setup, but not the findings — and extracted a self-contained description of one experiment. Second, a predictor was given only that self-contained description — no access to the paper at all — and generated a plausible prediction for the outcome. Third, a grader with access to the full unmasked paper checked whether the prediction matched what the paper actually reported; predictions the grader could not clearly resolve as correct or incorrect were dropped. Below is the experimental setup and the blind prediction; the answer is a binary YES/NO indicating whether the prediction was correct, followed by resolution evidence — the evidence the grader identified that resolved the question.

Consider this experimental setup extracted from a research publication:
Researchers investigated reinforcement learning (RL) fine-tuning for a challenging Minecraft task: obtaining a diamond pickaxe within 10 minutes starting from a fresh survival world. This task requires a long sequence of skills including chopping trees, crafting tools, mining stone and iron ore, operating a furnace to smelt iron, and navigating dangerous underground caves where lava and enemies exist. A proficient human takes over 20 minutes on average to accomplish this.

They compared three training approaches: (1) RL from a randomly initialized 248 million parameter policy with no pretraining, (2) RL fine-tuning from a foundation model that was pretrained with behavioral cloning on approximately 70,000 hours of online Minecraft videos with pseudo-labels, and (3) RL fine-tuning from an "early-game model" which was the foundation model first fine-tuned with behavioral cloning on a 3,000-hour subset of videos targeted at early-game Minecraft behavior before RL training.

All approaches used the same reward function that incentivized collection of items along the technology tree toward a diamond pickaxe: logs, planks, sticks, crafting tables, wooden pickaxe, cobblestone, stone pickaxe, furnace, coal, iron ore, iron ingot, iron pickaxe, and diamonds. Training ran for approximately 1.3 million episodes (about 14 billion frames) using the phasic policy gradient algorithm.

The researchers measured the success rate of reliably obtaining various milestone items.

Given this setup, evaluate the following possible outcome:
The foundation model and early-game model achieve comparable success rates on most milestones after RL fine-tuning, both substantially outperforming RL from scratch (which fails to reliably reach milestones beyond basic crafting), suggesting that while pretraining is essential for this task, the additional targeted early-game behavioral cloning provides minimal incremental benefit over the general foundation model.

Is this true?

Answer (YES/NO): NO